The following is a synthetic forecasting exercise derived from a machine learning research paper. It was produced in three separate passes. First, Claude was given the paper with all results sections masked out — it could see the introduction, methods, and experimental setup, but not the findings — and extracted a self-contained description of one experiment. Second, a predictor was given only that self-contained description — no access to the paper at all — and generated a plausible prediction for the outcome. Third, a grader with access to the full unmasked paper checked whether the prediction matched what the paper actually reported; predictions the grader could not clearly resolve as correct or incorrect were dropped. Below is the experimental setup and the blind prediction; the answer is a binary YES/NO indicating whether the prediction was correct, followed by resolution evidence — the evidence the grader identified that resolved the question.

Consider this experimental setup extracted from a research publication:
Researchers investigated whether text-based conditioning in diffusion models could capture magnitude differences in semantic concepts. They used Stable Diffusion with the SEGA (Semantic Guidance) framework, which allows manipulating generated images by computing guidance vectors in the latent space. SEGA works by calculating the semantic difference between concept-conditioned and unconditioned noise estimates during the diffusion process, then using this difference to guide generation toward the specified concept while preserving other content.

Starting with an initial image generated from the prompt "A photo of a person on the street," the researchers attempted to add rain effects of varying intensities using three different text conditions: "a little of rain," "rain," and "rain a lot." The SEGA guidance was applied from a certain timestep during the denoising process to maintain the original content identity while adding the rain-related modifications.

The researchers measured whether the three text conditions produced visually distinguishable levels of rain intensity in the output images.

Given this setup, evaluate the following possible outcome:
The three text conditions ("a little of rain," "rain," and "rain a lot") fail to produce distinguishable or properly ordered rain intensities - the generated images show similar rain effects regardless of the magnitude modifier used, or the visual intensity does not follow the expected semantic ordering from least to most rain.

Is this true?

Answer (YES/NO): YES